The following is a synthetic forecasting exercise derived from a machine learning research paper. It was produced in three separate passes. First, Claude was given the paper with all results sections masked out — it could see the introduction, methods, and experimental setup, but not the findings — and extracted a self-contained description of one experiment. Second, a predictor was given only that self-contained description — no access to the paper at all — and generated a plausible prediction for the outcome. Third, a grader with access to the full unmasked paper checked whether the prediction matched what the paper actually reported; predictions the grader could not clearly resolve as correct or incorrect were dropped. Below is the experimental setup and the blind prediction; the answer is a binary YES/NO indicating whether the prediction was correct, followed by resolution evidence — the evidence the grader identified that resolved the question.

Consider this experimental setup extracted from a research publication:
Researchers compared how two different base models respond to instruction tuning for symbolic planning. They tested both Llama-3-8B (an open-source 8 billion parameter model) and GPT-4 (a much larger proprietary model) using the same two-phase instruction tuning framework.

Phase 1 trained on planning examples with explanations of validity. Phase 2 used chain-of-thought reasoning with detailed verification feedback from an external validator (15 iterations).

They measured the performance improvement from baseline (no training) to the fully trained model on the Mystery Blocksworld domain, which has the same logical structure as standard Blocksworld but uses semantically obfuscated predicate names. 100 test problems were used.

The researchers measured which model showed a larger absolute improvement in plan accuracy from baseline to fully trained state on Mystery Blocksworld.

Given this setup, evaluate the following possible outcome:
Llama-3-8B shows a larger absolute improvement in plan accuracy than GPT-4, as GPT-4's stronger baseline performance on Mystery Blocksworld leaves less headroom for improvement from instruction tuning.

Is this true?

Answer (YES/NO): YES